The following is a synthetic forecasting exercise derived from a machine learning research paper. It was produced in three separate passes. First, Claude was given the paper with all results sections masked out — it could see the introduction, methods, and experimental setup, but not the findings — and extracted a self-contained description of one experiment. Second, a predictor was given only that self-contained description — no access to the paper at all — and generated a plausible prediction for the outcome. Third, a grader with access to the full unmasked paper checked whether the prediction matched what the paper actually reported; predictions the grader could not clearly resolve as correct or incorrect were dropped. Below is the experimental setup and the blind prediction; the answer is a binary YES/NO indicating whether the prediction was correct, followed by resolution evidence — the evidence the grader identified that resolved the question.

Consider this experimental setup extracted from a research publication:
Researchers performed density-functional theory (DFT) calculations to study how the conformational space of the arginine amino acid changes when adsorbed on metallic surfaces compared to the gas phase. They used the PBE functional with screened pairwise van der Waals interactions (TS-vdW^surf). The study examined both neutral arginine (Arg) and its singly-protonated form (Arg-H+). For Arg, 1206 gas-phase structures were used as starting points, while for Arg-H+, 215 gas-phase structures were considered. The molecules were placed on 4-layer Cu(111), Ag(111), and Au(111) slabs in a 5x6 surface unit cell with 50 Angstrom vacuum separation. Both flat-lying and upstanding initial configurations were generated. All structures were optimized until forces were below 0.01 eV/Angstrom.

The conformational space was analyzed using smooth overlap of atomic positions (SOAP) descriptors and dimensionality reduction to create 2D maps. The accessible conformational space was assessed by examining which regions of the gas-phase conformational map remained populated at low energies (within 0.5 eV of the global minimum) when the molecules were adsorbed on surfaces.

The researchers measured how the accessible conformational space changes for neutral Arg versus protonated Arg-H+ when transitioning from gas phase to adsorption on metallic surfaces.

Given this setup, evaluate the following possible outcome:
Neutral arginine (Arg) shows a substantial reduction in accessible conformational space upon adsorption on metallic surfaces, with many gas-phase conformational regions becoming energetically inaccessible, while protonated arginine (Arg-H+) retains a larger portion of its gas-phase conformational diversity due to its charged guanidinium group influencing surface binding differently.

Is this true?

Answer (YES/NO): NO